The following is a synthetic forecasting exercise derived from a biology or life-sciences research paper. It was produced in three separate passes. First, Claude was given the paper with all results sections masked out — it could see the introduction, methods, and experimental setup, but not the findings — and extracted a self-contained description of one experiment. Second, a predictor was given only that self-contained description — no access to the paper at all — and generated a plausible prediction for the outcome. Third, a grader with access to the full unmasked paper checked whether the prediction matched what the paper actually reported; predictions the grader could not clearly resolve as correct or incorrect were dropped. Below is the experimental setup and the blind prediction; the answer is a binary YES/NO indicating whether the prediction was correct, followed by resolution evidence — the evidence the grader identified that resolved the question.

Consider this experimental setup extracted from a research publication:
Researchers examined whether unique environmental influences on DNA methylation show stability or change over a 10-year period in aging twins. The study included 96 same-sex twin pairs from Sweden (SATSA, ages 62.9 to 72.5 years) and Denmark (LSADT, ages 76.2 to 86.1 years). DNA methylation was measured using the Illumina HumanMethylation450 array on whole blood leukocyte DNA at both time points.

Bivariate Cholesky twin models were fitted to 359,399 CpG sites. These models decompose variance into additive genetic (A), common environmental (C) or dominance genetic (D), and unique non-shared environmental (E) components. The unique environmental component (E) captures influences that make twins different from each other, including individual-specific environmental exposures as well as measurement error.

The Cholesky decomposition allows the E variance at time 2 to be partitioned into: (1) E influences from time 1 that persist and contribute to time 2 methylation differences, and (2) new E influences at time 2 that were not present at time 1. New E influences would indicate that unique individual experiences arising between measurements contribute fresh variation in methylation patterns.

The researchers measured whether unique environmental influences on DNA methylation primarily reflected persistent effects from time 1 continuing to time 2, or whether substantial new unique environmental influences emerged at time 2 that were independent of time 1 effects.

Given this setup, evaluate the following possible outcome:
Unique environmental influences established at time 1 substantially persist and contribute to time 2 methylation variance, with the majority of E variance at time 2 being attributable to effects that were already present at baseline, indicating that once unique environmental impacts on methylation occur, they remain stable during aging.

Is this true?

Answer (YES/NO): NO